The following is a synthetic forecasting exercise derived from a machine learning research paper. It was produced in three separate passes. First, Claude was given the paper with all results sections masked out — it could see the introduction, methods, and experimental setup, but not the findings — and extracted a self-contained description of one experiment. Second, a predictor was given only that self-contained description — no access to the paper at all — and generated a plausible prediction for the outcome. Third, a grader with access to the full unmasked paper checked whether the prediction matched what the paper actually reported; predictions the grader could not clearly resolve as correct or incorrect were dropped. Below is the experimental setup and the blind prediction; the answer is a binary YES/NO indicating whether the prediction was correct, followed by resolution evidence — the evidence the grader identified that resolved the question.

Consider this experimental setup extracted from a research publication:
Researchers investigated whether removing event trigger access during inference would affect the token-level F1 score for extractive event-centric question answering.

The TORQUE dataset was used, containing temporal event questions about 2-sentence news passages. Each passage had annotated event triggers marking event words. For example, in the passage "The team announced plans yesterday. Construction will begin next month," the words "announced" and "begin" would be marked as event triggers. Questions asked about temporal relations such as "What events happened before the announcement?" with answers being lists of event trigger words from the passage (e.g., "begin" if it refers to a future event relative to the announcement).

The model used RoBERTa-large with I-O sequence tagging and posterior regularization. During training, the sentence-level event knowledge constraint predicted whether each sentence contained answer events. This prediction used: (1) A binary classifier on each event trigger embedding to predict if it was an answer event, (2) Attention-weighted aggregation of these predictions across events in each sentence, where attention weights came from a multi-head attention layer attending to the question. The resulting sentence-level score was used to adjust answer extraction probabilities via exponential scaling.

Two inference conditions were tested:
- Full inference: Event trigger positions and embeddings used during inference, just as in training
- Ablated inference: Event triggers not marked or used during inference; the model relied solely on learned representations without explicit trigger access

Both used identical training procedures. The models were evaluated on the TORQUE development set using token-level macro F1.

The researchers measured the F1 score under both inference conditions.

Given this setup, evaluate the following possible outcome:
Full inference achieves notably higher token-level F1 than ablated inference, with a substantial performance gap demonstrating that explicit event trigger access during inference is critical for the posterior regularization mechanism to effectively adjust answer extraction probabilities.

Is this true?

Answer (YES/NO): NO